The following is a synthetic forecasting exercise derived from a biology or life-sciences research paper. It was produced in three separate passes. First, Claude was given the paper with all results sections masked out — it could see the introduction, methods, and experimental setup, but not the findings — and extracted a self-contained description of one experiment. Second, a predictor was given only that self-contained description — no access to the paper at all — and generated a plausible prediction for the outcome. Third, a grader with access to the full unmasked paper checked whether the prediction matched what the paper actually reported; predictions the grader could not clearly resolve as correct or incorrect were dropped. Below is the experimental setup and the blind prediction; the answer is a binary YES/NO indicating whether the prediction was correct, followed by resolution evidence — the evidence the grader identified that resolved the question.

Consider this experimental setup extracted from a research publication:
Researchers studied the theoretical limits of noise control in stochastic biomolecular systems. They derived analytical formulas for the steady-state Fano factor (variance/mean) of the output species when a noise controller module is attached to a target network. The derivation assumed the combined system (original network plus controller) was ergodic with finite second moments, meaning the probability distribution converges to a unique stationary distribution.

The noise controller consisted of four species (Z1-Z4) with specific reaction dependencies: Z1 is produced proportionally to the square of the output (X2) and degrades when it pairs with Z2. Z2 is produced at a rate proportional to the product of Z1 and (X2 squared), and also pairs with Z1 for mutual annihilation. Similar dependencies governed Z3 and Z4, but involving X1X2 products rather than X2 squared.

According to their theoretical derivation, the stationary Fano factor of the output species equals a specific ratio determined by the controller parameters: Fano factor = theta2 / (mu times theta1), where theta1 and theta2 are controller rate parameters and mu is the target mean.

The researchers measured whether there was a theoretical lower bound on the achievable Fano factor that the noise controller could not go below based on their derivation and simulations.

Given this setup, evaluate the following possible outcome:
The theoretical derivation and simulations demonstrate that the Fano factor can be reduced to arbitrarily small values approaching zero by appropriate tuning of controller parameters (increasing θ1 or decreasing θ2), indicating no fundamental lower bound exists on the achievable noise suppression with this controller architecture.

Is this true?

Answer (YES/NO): NO